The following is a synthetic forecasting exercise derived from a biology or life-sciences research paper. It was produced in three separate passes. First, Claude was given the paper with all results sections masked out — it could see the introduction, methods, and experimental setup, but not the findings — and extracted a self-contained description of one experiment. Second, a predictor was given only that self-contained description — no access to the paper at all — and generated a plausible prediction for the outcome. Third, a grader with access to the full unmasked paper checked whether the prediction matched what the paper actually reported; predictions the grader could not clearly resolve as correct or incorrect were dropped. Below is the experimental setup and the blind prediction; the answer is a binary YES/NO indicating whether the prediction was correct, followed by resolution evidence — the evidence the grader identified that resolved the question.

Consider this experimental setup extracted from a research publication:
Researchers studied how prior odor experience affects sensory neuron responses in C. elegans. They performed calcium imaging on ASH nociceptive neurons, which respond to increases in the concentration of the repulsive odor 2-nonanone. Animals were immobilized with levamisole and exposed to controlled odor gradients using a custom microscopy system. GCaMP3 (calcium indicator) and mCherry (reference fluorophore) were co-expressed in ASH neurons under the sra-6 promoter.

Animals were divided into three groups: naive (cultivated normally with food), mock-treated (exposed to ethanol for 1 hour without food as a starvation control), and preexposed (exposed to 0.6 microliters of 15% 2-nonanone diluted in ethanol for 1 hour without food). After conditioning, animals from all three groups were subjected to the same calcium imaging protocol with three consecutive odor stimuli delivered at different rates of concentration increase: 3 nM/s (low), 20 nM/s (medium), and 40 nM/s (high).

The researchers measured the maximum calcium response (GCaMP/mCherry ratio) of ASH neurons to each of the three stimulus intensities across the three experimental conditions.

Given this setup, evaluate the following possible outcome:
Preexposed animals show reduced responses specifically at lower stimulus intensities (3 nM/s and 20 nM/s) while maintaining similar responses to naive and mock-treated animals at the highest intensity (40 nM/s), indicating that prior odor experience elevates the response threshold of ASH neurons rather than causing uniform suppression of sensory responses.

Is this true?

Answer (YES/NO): NO